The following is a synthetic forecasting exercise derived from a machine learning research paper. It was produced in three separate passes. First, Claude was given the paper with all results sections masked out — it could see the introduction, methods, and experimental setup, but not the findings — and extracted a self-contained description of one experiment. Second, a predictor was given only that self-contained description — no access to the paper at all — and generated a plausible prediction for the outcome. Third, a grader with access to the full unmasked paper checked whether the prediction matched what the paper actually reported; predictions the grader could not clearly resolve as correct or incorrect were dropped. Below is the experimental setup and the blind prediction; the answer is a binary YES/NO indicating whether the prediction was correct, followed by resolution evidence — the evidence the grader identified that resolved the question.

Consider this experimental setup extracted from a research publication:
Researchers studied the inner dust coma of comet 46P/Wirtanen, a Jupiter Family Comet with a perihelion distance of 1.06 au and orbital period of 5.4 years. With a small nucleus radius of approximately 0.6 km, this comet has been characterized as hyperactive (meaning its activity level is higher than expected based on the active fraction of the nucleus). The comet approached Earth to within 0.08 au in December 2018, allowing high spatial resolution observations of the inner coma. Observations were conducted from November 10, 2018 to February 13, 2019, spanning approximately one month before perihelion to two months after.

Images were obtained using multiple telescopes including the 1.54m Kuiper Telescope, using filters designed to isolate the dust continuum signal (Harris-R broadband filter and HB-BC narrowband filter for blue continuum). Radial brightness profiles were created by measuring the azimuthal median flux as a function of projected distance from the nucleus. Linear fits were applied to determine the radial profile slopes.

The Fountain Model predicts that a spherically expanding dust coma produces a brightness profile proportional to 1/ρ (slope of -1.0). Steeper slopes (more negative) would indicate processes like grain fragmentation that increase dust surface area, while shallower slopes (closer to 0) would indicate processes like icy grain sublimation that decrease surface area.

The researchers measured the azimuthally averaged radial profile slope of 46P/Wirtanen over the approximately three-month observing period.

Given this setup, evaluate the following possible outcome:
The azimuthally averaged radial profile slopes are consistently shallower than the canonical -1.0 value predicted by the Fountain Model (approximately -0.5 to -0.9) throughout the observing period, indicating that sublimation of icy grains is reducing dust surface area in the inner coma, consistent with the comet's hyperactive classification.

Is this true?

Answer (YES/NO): NO